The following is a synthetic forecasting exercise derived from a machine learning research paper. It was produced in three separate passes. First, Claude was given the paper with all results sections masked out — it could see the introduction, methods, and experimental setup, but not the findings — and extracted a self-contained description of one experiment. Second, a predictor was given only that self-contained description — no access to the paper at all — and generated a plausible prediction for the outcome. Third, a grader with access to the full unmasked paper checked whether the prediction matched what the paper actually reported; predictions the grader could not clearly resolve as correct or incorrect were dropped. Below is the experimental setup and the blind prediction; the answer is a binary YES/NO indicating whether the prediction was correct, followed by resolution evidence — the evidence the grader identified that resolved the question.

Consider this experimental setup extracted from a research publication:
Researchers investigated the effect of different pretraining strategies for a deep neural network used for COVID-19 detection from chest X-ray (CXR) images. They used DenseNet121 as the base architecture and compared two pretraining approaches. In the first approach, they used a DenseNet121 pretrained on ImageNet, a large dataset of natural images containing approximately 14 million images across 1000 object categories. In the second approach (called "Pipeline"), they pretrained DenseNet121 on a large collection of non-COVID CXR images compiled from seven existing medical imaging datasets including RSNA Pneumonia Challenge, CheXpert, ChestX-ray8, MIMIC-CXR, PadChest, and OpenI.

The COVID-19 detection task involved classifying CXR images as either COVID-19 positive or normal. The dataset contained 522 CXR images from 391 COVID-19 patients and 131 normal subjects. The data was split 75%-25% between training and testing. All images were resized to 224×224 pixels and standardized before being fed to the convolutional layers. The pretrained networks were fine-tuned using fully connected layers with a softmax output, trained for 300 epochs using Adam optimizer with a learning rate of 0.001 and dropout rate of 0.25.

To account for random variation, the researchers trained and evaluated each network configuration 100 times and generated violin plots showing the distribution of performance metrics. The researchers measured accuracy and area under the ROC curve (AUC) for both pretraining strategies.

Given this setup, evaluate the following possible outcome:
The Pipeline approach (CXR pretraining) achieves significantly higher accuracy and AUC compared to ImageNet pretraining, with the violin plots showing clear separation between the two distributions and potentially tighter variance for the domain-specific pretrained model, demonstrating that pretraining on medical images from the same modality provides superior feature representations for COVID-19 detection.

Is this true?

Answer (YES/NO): YES